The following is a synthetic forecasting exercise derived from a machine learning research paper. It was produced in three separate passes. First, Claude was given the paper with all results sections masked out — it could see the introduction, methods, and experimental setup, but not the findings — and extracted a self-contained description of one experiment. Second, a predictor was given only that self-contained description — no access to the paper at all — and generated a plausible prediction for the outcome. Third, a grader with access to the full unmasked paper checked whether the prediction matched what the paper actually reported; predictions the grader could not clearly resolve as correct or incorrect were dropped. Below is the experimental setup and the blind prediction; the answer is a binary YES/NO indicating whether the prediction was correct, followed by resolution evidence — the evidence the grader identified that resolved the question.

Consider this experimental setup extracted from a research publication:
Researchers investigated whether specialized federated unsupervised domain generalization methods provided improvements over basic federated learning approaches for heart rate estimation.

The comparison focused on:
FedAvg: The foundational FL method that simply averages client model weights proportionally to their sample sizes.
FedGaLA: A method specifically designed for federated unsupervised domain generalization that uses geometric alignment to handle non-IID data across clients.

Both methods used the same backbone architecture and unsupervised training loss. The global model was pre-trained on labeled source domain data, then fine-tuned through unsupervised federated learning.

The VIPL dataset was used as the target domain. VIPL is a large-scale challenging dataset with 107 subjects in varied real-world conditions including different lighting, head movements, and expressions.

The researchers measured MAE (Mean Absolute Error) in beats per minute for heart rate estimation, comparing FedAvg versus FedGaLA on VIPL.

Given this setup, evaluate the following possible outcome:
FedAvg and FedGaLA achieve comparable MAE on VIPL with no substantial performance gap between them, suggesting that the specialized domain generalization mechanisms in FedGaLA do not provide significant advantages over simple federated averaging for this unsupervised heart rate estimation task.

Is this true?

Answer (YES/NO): YES